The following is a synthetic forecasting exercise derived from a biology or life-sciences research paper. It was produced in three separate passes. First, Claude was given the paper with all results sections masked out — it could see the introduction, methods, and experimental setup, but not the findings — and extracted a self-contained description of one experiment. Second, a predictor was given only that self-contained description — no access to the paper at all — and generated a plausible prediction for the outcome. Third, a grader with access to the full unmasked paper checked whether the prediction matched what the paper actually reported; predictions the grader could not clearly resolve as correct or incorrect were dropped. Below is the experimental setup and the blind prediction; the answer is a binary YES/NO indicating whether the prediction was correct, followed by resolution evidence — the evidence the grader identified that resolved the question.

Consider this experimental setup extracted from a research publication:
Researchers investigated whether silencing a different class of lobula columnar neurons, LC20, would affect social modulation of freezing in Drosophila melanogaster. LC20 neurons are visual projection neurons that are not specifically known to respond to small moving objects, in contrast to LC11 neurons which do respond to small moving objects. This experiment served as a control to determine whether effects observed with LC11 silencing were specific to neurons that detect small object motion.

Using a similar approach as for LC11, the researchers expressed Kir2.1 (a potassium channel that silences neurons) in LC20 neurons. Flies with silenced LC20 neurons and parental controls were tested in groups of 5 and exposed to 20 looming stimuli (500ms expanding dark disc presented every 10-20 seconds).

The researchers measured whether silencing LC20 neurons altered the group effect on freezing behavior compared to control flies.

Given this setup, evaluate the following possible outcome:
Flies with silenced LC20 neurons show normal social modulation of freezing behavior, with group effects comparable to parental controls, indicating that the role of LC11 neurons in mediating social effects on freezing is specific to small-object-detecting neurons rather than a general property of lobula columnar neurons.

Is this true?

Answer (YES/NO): YES